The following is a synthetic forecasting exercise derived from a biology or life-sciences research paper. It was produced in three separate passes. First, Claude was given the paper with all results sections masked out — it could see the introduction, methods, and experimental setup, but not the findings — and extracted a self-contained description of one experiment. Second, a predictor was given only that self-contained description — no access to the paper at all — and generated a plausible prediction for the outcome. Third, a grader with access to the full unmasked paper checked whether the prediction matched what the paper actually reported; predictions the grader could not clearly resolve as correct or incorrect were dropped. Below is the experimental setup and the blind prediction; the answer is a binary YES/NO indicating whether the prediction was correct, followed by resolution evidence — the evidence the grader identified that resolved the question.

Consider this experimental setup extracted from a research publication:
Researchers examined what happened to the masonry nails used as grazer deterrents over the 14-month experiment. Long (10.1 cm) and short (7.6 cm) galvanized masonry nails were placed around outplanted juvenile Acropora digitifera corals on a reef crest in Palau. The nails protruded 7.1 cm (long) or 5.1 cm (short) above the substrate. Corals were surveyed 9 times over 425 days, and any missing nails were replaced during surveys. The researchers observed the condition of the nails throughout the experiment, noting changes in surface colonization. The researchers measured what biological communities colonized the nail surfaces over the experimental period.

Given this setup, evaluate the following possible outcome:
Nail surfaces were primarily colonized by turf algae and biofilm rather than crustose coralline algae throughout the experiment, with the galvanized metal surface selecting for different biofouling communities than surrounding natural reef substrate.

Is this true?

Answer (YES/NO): NO